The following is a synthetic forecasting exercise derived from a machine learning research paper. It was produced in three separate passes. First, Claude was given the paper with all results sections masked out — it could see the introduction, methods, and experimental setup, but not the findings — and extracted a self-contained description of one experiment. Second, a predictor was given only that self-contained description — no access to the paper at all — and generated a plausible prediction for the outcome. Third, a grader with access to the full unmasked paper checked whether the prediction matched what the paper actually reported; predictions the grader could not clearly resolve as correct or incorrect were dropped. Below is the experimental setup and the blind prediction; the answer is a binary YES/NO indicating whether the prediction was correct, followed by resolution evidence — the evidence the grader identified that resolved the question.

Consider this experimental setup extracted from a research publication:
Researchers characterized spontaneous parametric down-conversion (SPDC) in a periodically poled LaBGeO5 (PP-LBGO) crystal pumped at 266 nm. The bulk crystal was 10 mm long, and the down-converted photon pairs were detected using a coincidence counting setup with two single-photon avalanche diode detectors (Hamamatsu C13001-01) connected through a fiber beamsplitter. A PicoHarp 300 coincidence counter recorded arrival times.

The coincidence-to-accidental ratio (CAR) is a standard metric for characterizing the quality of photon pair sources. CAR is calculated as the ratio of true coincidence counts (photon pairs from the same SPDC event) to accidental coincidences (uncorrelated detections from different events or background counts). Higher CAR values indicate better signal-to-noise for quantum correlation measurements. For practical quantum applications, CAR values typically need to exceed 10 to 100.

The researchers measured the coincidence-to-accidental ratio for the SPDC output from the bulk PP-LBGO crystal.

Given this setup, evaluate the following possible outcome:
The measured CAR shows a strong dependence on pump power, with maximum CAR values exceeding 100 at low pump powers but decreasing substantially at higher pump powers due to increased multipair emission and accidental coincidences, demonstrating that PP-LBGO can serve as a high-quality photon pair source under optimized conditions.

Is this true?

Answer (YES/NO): YES